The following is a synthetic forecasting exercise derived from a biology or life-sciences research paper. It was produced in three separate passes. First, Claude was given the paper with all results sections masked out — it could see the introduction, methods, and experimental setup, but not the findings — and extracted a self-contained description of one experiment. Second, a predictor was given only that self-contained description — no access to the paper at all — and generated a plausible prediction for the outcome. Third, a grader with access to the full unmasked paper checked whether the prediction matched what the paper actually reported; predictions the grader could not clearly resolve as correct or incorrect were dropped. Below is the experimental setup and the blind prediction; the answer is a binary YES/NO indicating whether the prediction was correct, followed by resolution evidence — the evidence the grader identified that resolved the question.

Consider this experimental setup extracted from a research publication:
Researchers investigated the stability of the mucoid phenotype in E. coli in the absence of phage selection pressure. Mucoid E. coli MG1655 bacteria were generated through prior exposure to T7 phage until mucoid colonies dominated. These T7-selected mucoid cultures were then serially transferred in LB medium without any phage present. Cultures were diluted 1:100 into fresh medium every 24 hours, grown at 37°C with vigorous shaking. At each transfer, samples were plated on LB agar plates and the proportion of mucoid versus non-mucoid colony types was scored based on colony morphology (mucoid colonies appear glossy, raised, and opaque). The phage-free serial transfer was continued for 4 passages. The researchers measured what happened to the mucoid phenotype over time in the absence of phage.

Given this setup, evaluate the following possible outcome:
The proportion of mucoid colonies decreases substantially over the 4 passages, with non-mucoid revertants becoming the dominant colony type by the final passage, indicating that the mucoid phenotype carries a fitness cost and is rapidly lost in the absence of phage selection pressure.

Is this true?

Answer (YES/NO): YES